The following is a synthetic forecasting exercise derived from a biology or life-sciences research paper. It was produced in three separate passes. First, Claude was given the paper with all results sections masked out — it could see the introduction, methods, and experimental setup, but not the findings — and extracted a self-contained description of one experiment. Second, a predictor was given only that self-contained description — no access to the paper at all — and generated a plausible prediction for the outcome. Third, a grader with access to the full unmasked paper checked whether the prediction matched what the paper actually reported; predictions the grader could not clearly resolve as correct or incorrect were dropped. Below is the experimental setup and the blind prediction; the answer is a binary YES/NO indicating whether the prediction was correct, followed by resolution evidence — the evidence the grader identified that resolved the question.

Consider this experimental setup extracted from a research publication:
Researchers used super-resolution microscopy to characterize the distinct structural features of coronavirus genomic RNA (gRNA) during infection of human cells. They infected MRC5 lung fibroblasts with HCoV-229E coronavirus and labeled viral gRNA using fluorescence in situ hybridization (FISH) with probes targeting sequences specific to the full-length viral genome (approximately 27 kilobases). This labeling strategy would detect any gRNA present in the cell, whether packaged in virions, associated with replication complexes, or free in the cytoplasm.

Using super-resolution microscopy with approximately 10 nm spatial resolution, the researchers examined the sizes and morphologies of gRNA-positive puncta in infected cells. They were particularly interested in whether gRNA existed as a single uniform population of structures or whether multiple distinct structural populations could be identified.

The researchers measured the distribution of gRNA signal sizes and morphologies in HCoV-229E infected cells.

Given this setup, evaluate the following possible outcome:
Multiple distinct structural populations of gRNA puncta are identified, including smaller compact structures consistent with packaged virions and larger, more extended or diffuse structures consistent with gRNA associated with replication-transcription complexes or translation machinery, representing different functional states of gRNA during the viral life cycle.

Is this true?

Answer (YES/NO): YES